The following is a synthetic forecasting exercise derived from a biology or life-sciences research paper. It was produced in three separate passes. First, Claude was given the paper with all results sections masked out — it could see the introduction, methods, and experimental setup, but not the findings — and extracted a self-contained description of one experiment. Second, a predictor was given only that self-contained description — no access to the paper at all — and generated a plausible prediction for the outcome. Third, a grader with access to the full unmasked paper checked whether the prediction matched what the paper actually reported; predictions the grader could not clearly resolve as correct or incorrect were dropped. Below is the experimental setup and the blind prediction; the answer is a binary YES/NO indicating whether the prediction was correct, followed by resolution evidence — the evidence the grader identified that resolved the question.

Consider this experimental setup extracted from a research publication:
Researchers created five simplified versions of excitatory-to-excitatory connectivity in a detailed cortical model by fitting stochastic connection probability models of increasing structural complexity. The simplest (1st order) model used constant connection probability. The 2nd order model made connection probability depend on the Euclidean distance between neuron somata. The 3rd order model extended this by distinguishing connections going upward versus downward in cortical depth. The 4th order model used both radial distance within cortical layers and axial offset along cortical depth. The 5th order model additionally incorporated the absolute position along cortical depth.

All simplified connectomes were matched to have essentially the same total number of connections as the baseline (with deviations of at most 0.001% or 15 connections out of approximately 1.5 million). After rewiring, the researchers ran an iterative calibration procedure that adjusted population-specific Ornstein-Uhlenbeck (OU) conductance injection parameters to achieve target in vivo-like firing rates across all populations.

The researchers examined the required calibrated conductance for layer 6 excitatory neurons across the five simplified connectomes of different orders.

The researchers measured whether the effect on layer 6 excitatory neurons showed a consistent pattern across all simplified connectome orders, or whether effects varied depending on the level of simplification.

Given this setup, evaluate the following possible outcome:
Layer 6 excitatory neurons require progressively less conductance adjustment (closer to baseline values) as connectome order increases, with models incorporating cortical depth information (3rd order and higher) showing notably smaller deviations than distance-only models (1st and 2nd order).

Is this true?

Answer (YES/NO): NO